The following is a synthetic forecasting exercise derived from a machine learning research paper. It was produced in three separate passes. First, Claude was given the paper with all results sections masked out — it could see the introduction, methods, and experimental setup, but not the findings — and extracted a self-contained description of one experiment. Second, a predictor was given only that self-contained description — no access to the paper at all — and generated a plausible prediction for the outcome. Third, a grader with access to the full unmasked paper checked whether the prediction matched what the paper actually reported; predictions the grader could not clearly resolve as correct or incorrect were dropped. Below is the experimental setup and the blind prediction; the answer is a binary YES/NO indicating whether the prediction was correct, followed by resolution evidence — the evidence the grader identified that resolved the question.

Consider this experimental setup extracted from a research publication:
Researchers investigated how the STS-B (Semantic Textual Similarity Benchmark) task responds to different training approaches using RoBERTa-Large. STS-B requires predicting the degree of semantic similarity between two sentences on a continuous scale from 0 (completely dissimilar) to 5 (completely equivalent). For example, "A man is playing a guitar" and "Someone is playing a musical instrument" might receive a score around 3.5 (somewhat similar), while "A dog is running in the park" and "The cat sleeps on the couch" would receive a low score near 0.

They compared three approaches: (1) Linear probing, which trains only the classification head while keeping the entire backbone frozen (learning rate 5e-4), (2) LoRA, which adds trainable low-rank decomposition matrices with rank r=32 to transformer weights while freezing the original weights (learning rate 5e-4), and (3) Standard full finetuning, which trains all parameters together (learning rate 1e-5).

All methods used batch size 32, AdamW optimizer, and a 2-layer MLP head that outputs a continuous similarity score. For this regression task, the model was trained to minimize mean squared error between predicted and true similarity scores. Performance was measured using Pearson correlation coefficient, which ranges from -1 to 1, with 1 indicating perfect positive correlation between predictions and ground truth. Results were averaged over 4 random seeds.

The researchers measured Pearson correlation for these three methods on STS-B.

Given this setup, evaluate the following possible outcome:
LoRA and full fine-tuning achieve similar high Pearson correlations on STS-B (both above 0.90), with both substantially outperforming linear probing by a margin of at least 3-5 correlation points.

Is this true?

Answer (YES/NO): YES